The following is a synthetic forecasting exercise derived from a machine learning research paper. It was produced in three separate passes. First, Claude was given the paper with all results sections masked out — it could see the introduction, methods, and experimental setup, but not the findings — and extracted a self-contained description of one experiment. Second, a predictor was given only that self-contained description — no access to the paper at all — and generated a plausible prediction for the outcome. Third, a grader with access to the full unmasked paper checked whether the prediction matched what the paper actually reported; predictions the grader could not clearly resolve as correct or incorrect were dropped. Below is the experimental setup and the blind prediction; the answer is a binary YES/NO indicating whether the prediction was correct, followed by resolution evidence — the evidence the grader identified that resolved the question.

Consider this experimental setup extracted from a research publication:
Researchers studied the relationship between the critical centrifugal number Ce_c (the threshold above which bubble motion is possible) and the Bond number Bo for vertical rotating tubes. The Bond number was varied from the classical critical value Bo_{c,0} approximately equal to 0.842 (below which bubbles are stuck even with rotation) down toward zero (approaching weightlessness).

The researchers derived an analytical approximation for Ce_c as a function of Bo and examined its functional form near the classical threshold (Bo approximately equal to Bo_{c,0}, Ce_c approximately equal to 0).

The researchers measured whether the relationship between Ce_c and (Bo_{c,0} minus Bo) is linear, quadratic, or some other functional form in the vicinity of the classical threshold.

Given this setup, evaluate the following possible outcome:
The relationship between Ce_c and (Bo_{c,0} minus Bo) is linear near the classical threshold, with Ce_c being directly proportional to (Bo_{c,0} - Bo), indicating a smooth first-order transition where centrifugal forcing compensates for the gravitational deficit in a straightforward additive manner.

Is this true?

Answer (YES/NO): YES